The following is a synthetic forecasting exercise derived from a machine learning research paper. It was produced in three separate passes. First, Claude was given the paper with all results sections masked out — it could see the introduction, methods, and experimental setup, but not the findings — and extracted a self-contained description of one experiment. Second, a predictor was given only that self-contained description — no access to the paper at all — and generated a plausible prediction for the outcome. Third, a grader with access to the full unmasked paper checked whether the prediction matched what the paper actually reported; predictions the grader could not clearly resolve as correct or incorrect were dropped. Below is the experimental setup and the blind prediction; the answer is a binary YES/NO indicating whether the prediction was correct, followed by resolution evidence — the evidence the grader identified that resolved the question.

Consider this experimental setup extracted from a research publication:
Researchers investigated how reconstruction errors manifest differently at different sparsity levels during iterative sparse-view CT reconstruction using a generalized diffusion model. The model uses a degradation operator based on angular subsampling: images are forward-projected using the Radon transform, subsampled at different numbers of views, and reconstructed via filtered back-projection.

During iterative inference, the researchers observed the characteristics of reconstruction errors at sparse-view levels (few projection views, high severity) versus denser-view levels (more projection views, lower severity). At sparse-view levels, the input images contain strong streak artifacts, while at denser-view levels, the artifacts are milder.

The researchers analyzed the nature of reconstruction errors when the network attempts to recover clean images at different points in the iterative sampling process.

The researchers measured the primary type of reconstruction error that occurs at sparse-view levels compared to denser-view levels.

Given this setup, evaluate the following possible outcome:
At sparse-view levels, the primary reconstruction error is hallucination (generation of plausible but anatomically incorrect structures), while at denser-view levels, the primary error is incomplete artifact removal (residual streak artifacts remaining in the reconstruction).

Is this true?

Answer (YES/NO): NO